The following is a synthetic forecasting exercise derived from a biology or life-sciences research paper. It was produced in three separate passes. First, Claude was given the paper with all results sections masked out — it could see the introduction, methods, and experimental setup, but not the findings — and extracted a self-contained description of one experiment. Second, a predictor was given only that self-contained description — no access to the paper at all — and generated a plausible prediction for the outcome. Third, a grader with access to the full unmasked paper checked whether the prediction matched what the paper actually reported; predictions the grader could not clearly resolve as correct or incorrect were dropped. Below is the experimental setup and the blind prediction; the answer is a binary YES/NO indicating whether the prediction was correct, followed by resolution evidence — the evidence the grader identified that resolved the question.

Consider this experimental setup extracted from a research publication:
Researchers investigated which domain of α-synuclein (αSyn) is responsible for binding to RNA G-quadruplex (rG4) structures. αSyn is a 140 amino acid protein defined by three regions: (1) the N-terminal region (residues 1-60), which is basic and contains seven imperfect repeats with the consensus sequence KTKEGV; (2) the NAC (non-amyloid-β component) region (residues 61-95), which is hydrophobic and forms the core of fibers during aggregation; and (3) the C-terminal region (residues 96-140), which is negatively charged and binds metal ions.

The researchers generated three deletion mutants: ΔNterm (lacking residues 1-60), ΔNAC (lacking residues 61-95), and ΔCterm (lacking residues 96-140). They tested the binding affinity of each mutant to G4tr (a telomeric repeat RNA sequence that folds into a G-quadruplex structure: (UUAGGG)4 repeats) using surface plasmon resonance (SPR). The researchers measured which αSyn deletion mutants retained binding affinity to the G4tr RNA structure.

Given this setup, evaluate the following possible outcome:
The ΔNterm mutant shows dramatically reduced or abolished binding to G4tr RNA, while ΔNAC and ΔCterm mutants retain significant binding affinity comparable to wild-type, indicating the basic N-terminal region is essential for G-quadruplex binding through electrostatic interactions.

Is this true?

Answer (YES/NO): NO